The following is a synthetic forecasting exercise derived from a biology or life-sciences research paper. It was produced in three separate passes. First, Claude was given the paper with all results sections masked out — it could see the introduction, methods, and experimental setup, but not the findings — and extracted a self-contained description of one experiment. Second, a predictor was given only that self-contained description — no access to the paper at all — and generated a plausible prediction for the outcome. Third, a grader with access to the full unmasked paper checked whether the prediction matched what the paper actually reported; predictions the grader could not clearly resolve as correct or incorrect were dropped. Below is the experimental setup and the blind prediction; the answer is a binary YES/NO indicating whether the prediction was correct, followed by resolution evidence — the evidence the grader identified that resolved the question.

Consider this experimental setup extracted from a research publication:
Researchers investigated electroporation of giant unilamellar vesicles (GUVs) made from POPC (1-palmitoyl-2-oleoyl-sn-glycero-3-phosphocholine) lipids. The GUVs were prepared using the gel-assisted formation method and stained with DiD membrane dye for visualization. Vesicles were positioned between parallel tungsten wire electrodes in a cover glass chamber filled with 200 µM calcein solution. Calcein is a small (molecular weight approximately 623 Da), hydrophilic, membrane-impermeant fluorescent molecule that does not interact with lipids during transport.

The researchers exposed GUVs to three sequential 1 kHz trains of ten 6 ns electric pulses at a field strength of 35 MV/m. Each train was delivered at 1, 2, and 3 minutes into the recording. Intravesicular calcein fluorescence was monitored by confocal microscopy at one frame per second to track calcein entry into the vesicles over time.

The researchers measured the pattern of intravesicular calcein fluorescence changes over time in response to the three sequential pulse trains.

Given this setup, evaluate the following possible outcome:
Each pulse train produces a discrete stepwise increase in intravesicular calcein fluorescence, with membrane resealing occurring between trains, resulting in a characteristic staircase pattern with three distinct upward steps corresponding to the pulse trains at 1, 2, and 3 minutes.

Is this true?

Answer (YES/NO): YES